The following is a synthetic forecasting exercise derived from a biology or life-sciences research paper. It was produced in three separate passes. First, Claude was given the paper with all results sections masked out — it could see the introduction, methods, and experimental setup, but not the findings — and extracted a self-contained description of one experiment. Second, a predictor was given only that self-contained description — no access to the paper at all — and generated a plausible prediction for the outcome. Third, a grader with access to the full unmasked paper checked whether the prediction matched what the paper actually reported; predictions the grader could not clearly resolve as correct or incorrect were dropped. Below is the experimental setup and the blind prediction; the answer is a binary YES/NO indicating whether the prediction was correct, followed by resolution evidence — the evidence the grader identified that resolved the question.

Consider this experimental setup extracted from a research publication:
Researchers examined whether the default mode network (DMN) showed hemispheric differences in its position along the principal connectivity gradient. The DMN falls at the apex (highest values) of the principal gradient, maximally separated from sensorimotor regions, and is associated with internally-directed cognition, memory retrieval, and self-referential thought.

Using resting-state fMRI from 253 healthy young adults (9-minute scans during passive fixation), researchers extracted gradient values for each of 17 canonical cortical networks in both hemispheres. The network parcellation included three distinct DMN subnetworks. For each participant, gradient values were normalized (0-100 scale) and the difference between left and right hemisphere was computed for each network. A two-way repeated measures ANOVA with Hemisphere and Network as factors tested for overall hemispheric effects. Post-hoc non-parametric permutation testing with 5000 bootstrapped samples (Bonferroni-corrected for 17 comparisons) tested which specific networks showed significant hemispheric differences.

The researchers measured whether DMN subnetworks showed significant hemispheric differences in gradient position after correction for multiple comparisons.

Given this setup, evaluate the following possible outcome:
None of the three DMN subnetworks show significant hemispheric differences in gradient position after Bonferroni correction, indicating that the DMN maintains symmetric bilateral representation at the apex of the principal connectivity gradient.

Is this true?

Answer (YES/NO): NO